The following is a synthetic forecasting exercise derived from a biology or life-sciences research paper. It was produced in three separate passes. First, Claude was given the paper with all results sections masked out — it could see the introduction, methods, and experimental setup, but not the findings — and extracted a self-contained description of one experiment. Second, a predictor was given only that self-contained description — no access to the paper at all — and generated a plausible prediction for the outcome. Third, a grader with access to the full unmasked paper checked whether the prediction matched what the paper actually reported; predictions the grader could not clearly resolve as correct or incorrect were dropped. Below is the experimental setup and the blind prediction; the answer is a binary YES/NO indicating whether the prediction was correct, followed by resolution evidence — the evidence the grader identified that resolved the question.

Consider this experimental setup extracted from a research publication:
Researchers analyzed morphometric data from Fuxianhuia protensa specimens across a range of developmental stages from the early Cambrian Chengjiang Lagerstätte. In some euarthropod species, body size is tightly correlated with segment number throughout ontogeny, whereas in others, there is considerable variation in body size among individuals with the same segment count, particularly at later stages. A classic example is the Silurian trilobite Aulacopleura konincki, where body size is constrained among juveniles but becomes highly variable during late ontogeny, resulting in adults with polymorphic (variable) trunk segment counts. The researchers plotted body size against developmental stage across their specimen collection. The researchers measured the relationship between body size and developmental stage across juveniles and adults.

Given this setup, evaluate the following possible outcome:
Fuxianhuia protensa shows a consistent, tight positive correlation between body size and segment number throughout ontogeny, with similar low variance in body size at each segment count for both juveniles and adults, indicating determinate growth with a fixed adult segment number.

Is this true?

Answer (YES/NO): NO